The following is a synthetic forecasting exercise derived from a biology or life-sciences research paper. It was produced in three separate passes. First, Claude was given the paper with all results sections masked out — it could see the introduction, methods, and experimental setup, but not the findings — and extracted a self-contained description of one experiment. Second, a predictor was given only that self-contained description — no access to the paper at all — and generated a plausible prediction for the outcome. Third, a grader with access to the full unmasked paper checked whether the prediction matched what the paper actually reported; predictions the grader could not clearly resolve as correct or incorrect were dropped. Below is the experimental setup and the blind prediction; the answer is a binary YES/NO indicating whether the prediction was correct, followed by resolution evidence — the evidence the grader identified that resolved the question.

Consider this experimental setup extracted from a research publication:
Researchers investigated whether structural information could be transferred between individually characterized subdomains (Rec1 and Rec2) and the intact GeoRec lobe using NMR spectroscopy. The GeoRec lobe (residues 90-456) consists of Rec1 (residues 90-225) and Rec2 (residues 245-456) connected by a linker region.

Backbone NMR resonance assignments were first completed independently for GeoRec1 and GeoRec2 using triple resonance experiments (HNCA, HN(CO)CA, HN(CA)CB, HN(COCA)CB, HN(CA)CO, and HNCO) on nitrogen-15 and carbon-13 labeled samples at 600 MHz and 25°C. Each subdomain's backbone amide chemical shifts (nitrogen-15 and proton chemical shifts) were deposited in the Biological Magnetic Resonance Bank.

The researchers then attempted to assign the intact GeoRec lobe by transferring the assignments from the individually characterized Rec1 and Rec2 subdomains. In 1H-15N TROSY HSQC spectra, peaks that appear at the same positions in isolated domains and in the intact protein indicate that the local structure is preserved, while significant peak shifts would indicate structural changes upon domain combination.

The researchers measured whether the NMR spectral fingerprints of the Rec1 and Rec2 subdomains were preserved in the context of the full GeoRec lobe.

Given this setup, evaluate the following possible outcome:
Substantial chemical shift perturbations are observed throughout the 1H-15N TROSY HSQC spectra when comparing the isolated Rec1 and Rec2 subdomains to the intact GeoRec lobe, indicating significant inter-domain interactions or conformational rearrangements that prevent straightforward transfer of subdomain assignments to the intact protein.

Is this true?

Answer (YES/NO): NO